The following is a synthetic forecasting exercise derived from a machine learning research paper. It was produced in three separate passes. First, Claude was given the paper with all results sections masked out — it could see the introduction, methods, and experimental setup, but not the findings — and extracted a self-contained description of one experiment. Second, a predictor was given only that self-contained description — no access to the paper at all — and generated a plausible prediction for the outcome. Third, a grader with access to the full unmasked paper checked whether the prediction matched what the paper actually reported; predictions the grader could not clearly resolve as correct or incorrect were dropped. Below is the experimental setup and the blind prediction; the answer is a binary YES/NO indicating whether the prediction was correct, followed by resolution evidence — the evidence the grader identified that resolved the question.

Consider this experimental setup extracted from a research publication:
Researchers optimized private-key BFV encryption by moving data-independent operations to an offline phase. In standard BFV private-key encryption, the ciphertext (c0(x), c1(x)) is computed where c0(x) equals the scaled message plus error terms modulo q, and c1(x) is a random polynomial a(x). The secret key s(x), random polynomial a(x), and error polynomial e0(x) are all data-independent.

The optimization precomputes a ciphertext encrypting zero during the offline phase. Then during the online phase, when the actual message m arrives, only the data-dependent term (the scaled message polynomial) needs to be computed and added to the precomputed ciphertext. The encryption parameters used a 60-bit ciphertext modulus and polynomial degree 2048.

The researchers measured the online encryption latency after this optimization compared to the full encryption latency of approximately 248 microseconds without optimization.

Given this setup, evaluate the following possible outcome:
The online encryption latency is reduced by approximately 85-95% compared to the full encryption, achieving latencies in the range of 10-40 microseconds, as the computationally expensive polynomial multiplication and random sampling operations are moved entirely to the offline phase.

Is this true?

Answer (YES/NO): YES